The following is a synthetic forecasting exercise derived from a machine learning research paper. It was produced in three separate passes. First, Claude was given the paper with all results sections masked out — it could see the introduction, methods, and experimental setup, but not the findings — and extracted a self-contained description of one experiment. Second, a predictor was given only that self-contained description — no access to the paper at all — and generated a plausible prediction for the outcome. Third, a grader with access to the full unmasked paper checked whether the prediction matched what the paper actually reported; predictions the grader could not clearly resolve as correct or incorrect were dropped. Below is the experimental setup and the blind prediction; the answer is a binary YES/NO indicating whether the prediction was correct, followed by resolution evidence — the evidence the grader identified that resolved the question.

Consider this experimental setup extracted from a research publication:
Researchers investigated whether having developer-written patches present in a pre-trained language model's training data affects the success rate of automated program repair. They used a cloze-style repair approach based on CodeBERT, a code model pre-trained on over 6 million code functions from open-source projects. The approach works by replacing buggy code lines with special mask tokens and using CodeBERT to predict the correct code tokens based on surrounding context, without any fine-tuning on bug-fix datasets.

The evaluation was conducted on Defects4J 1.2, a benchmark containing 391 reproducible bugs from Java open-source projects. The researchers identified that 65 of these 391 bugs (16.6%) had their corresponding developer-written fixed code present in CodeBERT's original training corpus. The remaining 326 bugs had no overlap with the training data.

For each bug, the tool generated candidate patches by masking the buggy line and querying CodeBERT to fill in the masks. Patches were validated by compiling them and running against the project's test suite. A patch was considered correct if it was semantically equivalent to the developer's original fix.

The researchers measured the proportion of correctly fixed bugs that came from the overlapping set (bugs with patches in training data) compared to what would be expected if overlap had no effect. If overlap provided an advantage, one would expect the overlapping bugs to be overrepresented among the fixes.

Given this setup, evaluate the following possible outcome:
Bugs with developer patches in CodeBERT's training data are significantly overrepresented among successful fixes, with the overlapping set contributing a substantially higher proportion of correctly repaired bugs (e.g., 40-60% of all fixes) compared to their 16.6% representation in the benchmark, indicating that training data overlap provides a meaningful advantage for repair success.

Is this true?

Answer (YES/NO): NO